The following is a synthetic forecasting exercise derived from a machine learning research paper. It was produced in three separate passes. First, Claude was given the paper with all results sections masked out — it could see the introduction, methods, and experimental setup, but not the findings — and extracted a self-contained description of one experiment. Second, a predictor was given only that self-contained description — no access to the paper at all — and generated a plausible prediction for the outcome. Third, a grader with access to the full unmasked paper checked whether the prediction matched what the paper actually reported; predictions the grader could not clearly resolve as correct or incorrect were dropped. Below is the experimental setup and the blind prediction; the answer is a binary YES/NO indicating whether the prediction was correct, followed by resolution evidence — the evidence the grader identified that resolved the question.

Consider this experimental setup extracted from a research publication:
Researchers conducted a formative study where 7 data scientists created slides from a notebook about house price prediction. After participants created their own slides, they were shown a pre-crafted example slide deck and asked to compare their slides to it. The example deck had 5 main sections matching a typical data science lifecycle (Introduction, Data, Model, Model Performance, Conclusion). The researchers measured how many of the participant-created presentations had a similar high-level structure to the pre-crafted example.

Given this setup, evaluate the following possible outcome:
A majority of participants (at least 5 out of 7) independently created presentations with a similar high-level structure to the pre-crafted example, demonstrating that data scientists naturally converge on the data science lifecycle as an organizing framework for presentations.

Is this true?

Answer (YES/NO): YES